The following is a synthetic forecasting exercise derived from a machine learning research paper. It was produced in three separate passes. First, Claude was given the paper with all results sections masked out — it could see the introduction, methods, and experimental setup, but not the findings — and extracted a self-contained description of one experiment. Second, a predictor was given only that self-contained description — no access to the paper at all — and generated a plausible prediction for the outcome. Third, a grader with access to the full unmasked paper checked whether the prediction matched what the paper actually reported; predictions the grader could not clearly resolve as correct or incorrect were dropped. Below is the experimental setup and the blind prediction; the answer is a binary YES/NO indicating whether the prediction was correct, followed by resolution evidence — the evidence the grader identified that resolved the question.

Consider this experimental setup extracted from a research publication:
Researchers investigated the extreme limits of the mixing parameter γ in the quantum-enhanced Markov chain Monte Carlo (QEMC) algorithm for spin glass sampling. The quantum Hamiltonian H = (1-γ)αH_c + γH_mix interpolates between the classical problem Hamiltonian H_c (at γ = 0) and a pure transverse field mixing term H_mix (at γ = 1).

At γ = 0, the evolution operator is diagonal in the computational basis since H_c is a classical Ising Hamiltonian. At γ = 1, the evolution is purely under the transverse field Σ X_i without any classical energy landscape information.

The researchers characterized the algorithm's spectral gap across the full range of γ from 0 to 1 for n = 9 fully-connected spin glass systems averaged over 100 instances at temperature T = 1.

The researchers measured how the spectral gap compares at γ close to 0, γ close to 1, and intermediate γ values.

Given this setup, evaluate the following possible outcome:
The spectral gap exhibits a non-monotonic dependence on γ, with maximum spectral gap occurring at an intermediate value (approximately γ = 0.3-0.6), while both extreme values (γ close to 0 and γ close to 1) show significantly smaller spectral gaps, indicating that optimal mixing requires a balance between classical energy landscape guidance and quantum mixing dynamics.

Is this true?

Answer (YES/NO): YES